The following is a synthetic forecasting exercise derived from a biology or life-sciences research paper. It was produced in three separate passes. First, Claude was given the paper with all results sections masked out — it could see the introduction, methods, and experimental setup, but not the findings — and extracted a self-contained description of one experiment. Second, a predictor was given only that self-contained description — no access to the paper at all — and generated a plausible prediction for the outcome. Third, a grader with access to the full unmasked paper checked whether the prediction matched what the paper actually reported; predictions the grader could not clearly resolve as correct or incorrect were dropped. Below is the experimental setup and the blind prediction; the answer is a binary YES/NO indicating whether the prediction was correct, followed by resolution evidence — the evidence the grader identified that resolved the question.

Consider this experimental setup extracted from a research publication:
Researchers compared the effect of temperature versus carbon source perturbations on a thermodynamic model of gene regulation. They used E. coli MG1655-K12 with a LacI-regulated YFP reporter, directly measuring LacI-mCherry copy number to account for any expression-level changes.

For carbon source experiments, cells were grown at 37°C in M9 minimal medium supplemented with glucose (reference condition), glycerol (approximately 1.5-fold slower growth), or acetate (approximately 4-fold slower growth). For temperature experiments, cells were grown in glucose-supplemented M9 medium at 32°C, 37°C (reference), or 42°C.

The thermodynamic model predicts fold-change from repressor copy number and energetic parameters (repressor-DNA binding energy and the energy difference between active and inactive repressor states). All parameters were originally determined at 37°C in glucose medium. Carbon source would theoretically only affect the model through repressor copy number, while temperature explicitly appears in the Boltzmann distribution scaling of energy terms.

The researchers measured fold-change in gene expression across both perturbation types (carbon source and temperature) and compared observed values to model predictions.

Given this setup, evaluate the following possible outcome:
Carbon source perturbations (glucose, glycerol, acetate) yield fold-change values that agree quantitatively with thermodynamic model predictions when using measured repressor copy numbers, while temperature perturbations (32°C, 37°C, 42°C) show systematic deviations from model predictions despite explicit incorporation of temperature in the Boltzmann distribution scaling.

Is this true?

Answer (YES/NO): YES